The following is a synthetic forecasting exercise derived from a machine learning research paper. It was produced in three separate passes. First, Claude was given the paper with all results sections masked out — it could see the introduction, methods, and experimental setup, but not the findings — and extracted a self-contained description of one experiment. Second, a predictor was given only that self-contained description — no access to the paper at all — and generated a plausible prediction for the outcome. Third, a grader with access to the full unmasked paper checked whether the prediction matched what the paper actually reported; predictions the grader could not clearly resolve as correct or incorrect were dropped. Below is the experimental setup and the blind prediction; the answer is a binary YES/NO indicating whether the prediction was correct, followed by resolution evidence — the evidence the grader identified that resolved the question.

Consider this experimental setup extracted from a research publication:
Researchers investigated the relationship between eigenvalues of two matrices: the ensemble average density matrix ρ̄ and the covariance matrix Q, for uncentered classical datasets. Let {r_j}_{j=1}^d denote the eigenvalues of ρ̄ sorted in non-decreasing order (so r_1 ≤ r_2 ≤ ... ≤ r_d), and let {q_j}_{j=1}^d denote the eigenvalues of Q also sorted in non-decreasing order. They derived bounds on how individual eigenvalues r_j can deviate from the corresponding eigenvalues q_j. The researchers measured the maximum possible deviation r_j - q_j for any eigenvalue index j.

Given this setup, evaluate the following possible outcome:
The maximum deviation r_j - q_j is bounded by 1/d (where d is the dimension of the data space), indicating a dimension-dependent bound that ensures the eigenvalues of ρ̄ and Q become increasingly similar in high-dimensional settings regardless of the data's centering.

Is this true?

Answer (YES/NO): NO